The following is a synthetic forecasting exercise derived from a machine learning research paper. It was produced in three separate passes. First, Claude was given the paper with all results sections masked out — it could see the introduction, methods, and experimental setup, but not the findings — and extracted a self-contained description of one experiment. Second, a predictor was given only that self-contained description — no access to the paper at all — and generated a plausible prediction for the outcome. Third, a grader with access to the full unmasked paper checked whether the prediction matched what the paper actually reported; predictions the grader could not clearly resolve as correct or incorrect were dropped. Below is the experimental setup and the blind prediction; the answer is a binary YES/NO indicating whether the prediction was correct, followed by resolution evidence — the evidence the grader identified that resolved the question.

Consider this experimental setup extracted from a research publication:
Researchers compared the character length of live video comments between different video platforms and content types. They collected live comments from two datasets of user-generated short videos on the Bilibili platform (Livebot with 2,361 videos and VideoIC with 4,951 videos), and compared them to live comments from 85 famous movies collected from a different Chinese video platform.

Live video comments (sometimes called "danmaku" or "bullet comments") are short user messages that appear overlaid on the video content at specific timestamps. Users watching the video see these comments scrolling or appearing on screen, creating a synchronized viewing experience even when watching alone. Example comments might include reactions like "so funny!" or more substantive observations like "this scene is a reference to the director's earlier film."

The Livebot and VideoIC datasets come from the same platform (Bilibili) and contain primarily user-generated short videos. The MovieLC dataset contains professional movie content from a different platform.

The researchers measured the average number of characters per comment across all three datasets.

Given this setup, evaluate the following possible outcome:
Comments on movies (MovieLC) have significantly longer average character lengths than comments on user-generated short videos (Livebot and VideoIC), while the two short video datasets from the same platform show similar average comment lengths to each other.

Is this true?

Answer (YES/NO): NO